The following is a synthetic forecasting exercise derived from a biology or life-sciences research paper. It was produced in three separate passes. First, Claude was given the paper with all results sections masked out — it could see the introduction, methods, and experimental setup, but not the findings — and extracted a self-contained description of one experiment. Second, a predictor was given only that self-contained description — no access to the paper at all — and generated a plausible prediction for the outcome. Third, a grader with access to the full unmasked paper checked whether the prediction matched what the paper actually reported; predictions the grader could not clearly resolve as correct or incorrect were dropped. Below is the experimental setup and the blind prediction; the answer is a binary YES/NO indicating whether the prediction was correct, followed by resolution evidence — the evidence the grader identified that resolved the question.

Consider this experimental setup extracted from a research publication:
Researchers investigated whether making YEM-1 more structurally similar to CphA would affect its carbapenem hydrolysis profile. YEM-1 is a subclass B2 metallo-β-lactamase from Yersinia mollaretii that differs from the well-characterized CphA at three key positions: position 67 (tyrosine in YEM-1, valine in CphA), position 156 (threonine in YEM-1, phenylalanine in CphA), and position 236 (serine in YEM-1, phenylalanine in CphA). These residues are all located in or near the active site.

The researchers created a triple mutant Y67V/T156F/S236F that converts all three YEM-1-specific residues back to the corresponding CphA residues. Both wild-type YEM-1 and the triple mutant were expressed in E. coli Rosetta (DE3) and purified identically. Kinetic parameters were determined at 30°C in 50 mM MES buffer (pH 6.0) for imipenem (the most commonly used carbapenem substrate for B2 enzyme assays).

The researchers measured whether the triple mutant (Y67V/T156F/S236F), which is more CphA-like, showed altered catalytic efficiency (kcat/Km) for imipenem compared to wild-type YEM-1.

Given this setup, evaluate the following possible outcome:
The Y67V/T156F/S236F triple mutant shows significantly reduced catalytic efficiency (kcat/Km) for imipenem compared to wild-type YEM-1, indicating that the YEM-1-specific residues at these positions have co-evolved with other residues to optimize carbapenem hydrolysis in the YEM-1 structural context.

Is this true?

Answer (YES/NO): NO